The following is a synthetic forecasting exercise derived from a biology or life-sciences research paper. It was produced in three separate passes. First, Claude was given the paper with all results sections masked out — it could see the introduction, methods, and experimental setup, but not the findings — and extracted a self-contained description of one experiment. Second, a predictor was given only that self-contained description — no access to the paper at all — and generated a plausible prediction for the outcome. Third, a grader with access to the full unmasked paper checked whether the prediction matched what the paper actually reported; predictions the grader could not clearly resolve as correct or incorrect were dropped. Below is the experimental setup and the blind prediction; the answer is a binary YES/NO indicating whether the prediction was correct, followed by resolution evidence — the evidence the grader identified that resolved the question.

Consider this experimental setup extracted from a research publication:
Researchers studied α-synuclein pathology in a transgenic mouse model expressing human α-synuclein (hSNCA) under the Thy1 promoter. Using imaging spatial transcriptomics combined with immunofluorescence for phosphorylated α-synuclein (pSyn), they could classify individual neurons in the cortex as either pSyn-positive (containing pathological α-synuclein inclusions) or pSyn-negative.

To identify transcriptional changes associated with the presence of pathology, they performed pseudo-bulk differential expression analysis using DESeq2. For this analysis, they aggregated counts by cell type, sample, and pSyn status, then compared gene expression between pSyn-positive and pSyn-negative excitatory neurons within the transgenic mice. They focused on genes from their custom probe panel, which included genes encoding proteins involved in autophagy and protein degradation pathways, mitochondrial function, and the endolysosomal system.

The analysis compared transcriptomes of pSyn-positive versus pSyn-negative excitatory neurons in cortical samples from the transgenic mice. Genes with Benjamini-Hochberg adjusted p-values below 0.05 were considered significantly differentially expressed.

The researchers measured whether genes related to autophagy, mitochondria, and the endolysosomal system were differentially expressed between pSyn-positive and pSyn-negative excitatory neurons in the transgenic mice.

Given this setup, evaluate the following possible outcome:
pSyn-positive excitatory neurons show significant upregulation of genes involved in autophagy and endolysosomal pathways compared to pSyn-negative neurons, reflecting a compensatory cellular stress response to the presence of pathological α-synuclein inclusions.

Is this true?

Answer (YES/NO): NO